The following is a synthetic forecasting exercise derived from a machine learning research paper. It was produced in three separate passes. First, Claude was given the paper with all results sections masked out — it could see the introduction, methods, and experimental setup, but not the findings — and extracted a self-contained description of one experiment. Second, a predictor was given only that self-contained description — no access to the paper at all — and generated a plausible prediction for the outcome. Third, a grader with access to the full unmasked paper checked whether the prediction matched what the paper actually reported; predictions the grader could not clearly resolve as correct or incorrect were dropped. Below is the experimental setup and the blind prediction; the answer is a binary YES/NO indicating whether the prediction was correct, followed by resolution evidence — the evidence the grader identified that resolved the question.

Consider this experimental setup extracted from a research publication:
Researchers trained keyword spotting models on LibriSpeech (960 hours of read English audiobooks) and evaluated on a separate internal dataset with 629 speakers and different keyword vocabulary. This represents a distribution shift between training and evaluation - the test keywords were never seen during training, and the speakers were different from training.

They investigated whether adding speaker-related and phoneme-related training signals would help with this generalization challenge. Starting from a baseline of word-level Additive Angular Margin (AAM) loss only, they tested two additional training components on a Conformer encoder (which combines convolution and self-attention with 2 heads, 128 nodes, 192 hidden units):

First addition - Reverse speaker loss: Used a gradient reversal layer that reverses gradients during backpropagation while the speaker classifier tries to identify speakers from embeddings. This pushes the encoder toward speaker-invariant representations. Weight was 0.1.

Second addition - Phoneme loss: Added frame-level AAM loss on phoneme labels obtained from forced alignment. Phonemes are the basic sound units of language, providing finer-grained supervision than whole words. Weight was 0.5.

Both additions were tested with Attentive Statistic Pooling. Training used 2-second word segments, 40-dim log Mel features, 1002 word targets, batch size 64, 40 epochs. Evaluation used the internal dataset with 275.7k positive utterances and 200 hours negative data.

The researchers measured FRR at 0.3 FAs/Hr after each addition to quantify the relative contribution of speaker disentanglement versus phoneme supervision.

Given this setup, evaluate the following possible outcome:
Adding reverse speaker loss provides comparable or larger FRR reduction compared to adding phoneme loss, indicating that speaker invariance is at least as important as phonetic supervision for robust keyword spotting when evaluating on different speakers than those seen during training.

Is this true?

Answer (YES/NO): YES